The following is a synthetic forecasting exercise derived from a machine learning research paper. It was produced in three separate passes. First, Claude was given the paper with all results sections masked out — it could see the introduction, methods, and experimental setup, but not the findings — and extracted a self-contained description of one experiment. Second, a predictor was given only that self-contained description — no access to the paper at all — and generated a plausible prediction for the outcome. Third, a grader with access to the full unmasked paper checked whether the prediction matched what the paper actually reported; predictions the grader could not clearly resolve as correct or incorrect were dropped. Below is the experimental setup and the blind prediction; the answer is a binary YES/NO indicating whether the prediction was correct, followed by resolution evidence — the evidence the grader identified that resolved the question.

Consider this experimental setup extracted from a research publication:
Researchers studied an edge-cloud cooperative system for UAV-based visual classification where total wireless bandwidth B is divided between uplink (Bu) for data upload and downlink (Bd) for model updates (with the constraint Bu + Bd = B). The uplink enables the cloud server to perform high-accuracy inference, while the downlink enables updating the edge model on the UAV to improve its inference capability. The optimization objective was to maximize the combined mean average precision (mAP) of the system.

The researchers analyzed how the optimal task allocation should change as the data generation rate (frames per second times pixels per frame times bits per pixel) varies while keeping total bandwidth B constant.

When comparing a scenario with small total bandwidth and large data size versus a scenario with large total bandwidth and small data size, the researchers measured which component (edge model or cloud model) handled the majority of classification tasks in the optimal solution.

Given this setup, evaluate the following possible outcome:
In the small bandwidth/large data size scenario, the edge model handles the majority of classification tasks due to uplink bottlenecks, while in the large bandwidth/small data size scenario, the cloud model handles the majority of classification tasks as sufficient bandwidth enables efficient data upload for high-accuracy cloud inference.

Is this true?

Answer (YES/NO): YES